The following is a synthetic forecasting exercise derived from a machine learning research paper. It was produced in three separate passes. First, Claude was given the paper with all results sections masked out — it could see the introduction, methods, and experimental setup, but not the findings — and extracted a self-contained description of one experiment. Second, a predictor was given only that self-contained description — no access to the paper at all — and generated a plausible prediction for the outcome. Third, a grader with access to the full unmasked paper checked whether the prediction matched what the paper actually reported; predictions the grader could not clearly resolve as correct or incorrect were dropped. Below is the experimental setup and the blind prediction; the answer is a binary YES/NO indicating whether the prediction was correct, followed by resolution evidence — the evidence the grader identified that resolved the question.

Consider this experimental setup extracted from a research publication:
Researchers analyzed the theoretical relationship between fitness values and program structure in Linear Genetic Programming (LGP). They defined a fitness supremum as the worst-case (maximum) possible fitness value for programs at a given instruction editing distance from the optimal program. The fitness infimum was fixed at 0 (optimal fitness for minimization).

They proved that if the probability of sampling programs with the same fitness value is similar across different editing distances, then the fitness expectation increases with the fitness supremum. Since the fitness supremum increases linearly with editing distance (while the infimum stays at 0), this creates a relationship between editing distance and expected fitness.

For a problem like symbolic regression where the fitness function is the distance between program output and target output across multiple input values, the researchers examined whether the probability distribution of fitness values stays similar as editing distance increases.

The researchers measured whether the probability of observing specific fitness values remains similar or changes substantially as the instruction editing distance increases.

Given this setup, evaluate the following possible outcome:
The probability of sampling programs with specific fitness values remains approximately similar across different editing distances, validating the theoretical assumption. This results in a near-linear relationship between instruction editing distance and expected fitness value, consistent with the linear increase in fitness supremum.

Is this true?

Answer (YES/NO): YES